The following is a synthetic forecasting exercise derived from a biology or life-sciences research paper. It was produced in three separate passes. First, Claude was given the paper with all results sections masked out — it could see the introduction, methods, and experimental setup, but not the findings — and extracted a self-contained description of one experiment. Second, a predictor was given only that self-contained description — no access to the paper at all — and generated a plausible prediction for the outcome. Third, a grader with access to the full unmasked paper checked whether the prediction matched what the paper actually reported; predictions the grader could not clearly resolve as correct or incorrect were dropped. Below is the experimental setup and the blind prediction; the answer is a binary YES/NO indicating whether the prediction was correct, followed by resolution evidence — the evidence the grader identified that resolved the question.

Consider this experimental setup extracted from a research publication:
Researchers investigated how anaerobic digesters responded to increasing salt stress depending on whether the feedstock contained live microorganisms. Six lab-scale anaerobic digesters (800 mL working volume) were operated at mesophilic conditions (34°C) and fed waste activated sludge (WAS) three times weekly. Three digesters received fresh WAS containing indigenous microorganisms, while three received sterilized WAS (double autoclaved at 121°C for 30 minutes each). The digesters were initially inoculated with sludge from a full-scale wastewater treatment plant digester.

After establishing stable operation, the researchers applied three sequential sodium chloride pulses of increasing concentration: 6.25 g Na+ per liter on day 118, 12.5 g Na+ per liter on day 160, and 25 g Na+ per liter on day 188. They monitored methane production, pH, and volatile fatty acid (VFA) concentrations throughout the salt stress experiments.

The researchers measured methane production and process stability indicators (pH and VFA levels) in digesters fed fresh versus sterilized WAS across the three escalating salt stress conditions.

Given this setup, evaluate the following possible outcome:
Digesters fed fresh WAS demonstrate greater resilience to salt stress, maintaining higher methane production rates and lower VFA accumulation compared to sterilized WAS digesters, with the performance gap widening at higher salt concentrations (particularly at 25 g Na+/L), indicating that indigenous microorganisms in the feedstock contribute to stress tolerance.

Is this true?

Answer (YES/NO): NO